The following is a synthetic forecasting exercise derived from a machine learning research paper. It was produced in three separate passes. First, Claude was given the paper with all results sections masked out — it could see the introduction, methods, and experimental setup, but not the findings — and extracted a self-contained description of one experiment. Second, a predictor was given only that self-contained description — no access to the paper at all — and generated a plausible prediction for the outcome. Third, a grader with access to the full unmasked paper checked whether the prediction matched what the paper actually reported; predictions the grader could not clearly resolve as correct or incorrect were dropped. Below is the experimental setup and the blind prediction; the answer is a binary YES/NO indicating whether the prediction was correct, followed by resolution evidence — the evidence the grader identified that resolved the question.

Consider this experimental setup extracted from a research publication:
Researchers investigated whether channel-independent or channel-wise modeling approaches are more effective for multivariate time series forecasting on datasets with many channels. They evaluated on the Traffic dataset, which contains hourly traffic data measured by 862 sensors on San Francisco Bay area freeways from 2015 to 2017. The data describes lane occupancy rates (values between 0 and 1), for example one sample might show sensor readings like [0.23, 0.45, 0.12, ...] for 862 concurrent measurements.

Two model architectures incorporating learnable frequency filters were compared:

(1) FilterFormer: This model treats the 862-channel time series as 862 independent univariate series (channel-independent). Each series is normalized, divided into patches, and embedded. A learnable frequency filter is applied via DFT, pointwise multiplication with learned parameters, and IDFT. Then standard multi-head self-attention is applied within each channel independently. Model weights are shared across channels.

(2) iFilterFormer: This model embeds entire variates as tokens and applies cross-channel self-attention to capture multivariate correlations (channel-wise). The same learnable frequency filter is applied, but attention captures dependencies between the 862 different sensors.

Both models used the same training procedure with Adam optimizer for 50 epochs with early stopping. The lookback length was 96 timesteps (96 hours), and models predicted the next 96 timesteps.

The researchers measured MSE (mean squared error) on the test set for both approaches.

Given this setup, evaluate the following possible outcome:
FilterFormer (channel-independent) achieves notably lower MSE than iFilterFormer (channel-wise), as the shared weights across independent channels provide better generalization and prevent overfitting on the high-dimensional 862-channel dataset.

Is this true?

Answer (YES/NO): NO